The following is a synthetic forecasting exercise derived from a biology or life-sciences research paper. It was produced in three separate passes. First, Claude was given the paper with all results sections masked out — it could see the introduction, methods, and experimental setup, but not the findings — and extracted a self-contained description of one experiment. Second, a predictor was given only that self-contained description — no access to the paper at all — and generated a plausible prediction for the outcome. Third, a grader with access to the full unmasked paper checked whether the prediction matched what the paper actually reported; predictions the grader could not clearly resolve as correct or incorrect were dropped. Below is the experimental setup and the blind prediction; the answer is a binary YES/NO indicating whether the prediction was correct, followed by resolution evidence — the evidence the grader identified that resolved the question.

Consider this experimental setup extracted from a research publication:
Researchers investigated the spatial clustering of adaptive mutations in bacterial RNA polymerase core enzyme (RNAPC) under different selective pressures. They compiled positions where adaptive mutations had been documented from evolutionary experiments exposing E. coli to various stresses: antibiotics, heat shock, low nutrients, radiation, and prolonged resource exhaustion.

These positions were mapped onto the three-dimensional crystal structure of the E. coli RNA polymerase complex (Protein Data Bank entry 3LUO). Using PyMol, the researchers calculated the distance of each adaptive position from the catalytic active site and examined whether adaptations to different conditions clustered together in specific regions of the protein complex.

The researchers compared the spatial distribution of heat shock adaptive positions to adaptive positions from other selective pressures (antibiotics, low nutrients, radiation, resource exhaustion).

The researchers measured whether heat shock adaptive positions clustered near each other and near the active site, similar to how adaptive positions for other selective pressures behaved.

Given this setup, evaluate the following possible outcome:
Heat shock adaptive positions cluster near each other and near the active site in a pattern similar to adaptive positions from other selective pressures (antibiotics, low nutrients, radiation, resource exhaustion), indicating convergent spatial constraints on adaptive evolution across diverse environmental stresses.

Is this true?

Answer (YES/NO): NO